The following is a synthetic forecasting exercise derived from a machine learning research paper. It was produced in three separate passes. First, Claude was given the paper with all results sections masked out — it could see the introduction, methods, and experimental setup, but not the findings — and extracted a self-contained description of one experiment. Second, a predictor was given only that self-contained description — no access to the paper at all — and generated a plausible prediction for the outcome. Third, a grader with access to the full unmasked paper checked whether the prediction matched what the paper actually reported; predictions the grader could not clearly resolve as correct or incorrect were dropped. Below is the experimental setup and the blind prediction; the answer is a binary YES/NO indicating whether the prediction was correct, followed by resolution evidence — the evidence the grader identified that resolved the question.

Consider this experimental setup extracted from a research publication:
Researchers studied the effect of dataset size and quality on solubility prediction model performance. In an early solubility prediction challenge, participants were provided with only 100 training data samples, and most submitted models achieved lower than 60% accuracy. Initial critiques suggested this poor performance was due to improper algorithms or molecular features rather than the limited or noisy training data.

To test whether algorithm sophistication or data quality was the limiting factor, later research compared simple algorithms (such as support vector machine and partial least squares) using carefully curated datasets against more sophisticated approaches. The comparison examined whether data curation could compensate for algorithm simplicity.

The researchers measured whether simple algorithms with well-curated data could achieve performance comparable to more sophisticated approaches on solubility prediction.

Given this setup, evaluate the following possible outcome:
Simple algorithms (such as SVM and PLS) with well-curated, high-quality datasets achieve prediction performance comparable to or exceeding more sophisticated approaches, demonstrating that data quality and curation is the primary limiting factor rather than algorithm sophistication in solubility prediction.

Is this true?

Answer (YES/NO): YES